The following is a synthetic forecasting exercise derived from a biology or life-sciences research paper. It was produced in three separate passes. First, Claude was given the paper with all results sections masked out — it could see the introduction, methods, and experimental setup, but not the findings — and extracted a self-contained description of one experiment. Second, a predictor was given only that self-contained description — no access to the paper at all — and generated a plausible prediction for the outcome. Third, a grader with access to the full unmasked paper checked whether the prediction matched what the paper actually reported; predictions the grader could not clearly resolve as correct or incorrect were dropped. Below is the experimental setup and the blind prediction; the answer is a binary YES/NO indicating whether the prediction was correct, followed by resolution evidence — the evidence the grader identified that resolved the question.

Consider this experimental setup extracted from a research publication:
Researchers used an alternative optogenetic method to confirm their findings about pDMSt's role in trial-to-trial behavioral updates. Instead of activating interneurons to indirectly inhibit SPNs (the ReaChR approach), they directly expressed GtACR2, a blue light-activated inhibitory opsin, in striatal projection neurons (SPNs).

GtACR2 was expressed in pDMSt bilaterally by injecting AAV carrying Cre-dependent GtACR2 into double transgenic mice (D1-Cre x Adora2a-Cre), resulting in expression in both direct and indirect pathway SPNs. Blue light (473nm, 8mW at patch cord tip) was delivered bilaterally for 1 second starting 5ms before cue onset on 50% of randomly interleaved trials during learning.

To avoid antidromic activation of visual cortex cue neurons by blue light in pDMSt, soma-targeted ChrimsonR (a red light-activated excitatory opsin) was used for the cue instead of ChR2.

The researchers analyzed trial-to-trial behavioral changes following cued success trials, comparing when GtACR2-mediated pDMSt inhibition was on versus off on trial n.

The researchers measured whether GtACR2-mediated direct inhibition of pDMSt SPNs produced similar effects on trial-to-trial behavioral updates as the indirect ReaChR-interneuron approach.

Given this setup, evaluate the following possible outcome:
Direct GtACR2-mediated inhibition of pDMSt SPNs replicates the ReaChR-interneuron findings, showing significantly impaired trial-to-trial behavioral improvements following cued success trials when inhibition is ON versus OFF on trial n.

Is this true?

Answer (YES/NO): YES